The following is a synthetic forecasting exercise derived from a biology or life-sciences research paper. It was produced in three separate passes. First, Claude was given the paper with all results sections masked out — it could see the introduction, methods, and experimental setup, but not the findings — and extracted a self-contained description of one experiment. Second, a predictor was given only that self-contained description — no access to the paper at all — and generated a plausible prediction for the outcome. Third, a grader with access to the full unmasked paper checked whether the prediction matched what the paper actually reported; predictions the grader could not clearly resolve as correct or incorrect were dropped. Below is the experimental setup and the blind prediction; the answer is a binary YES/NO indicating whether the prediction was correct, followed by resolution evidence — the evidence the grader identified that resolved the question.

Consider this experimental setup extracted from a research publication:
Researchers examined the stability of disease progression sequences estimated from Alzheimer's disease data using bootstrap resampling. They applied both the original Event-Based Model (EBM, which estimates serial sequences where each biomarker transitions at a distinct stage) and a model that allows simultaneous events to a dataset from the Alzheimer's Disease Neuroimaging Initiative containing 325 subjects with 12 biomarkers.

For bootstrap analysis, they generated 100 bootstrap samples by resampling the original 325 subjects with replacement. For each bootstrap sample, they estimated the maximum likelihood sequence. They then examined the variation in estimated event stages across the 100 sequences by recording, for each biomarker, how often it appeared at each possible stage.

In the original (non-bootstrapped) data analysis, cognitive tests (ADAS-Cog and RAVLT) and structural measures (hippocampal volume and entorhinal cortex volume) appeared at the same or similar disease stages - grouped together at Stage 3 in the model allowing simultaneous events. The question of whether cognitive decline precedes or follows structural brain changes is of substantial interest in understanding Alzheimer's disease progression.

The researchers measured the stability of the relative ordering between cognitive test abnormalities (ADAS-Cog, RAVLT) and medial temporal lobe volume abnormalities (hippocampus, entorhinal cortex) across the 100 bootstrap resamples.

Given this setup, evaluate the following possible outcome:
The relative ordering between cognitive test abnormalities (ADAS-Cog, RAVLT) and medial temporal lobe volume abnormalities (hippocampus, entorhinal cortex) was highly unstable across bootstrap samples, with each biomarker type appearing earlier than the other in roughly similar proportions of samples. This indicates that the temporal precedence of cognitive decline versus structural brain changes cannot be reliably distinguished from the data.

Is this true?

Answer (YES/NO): NO